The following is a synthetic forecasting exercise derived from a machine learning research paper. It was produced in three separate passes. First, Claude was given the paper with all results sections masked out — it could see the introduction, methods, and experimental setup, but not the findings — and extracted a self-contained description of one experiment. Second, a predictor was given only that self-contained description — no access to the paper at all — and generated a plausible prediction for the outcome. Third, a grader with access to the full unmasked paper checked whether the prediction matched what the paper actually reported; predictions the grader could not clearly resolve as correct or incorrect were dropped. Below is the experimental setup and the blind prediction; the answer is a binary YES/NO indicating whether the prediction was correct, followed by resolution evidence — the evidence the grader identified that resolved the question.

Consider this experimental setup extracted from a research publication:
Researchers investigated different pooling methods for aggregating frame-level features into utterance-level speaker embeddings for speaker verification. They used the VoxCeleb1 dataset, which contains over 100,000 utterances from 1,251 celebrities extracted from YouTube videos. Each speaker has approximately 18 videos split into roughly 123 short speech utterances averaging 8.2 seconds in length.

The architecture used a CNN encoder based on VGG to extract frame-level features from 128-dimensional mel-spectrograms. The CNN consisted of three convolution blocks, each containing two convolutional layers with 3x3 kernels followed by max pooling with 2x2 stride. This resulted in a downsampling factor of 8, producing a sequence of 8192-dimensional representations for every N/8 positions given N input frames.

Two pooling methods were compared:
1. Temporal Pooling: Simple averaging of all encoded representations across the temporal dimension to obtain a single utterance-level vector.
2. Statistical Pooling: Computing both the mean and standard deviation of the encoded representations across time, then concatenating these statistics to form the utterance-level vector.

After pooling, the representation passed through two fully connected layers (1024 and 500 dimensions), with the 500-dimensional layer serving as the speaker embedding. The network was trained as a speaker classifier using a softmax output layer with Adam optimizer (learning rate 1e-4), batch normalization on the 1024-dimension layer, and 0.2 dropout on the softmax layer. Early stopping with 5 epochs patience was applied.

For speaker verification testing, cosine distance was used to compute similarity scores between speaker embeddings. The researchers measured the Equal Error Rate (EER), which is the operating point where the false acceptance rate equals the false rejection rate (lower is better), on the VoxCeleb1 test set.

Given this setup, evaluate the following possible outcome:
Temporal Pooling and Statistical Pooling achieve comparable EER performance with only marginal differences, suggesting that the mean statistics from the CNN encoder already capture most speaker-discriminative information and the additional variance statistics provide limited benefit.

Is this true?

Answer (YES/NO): YES